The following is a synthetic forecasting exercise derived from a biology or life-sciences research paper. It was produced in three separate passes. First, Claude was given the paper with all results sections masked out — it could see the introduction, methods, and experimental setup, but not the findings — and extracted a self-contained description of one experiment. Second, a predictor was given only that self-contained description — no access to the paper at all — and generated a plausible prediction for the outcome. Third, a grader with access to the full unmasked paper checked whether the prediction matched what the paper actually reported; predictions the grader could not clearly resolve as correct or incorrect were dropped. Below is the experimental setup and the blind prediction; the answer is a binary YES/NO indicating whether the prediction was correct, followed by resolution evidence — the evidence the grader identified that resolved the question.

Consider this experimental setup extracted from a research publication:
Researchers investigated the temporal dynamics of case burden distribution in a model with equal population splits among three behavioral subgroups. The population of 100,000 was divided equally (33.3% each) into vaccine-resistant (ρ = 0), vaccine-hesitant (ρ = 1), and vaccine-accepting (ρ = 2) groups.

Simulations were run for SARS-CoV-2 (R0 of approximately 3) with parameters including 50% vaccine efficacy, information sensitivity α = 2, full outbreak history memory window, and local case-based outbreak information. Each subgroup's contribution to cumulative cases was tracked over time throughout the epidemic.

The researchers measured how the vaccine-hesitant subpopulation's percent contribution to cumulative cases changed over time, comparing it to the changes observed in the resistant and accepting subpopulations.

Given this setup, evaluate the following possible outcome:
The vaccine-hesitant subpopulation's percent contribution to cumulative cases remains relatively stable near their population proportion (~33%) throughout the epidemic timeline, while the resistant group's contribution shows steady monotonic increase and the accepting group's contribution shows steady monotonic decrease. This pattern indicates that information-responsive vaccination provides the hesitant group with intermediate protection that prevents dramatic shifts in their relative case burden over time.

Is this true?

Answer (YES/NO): NO